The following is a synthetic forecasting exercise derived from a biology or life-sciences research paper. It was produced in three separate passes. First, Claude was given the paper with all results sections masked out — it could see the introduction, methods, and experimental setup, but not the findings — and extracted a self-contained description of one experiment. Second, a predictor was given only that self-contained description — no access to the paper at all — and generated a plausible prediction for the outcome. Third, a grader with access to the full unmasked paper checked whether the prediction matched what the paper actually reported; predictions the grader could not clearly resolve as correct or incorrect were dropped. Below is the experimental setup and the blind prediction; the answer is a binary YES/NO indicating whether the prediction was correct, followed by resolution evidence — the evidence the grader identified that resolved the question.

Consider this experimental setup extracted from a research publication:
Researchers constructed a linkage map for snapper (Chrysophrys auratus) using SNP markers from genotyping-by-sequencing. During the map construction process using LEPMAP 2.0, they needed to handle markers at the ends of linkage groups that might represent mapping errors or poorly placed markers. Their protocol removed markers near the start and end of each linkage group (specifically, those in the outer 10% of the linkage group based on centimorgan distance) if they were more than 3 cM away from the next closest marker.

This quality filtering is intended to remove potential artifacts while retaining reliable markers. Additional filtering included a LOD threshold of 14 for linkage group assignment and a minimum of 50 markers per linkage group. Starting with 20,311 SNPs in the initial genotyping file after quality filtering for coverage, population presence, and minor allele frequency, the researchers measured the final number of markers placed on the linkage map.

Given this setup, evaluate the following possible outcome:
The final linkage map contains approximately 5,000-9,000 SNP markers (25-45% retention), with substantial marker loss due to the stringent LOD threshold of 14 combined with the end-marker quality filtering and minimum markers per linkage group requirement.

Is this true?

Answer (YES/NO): NO